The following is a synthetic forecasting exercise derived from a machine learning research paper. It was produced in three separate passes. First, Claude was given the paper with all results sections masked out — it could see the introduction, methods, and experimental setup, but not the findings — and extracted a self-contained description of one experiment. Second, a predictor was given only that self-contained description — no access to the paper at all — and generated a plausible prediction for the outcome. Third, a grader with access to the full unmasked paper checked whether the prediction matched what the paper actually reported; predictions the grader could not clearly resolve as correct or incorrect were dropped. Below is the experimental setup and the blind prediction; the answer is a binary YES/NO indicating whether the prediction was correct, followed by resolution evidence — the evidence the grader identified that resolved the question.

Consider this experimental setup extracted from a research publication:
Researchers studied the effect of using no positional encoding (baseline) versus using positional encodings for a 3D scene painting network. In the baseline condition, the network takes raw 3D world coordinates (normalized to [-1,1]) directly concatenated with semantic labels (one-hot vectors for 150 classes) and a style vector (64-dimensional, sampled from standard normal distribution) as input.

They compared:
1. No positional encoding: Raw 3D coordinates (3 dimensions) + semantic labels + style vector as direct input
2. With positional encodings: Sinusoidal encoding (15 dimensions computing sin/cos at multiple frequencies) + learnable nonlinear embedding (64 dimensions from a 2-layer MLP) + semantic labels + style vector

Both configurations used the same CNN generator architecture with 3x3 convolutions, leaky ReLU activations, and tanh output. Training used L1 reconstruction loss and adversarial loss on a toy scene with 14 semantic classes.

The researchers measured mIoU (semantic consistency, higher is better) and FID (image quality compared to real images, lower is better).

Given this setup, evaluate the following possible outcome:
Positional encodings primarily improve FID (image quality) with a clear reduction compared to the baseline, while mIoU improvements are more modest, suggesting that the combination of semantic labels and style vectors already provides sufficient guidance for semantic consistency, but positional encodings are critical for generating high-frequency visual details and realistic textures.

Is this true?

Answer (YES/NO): NO